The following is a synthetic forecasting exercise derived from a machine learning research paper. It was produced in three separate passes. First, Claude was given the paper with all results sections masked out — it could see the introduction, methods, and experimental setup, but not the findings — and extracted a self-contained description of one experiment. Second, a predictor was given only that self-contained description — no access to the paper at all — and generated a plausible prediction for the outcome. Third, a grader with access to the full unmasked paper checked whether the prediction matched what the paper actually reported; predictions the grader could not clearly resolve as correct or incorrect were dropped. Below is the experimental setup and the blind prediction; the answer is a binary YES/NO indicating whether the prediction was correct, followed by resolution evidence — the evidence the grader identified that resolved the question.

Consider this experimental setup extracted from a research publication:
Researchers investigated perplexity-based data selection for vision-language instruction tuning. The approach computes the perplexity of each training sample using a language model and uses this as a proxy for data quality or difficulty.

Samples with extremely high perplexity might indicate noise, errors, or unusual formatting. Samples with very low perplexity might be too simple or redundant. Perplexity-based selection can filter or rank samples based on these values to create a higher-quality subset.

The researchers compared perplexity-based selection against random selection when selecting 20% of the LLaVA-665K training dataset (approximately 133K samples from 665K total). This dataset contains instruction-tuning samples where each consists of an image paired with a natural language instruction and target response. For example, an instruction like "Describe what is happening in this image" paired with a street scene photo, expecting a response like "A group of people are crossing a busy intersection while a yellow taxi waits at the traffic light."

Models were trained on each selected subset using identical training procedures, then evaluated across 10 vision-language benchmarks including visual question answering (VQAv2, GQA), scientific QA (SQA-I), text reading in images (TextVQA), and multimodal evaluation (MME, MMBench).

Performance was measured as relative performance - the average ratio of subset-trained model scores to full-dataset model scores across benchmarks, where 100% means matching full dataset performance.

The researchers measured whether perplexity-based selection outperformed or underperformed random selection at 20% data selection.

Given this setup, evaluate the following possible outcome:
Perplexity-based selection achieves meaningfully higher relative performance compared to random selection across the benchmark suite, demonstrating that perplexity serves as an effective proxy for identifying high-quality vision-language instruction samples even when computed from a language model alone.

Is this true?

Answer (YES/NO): NO